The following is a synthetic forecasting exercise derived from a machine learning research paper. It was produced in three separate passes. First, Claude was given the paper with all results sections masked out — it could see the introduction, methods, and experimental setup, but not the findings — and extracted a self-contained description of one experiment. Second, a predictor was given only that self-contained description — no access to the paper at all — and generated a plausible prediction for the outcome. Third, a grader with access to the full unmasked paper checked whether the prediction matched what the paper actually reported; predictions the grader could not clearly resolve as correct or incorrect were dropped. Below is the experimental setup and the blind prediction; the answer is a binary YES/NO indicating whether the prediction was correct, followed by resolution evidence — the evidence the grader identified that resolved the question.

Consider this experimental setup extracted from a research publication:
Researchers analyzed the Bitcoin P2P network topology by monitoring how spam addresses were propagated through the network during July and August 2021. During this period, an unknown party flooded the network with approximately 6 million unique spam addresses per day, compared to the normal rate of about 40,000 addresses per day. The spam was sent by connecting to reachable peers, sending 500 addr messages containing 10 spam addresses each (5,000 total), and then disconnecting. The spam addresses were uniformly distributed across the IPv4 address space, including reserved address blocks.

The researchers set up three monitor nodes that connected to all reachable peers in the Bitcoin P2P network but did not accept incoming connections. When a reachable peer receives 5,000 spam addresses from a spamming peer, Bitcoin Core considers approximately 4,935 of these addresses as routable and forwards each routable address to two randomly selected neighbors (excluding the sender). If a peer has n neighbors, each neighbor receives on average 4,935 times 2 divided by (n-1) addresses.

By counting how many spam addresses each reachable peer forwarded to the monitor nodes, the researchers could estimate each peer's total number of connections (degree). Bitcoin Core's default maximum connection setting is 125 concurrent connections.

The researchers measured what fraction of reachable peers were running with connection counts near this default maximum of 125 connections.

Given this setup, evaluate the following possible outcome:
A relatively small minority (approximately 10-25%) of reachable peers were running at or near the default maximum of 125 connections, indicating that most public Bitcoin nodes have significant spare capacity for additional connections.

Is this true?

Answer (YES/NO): NO